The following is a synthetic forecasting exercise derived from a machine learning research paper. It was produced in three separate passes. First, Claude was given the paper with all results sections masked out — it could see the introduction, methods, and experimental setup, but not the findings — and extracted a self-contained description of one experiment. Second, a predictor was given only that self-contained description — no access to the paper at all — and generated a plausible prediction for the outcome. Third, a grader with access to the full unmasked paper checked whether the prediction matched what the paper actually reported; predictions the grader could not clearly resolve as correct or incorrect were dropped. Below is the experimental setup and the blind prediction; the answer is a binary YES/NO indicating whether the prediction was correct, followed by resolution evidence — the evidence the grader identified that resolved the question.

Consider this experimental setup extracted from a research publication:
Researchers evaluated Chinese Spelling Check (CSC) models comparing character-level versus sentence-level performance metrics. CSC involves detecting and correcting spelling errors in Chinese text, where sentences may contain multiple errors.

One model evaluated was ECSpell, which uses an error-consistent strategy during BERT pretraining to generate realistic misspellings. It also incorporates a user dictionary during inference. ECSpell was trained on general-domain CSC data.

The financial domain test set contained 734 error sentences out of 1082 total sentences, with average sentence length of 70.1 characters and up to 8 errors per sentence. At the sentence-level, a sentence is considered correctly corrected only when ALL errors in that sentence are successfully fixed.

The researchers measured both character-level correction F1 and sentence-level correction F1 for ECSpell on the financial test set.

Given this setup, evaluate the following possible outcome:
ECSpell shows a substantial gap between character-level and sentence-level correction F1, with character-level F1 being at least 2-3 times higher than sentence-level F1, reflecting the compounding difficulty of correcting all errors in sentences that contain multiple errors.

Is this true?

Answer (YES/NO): YES